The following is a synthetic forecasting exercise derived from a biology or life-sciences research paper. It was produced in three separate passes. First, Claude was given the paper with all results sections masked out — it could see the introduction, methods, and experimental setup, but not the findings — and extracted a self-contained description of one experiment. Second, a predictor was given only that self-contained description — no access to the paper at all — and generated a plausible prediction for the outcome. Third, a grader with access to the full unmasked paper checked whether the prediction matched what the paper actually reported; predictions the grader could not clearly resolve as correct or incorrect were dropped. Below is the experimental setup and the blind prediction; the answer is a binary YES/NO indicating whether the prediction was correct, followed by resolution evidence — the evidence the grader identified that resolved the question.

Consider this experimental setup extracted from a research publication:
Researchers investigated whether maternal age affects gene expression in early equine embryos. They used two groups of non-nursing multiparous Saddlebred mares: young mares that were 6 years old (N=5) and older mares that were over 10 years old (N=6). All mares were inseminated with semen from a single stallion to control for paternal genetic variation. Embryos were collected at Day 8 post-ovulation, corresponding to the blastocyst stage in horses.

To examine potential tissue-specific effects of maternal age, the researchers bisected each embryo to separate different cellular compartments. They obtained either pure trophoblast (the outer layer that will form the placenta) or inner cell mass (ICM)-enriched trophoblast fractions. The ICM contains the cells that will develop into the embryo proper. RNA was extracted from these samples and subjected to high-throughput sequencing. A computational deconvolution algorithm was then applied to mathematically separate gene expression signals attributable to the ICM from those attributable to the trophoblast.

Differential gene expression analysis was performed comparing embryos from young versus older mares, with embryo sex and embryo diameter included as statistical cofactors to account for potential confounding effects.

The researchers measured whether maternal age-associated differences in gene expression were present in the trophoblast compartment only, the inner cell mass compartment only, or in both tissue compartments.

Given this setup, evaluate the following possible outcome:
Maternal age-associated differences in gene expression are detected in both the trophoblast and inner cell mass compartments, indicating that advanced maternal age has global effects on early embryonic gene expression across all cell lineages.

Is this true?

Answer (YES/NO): YES